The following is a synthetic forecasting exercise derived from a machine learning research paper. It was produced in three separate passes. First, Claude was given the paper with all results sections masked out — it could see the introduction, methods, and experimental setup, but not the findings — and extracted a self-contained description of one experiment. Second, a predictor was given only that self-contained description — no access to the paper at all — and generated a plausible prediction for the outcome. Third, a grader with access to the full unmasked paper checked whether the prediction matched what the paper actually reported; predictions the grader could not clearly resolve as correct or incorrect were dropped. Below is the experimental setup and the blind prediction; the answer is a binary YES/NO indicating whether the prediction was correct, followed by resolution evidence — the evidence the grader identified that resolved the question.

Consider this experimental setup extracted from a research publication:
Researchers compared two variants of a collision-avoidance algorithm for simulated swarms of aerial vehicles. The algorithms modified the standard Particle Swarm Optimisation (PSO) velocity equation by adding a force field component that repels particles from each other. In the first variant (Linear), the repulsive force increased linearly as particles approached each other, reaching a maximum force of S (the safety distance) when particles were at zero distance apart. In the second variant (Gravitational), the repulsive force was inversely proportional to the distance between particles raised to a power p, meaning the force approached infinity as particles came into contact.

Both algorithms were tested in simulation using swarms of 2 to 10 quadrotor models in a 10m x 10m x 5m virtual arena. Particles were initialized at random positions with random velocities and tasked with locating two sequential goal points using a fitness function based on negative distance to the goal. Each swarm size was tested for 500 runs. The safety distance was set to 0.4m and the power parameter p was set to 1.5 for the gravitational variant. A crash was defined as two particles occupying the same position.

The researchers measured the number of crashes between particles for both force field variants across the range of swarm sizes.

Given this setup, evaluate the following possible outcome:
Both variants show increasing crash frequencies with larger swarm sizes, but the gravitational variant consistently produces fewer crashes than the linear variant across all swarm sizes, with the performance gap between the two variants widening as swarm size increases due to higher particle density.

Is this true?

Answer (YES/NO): NO